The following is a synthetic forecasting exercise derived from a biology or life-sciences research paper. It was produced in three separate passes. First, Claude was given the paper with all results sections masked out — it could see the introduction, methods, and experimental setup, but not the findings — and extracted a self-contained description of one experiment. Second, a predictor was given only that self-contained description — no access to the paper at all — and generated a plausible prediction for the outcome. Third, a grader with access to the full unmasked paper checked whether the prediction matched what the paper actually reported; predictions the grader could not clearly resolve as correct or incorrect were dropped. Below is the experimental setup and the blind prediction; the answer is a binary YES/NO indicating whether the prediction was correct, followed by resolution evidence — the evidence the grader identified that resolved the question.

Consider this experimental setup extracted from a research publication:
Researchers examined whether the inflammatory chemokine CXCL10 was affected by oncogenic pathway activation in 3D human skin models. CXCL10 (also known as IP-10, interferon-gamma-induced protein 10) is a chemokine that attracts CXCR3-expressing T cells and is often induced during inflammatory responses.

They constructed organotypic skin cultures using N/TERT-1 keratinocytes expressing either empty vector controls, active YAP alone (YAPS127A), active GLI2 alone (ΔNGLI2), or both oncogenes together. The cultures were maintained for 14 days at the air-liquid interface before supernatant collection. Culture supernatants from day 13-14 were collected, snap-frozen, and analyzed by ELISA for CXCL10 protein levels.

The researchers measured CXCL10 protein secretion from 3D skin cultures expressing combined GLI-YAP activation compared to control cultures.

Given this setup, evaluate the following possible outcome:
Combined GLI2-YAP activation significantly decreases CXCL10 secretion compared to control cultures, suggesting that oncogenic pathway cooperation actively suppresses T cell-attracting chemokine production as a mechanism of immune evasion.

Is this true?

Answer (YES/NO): YES